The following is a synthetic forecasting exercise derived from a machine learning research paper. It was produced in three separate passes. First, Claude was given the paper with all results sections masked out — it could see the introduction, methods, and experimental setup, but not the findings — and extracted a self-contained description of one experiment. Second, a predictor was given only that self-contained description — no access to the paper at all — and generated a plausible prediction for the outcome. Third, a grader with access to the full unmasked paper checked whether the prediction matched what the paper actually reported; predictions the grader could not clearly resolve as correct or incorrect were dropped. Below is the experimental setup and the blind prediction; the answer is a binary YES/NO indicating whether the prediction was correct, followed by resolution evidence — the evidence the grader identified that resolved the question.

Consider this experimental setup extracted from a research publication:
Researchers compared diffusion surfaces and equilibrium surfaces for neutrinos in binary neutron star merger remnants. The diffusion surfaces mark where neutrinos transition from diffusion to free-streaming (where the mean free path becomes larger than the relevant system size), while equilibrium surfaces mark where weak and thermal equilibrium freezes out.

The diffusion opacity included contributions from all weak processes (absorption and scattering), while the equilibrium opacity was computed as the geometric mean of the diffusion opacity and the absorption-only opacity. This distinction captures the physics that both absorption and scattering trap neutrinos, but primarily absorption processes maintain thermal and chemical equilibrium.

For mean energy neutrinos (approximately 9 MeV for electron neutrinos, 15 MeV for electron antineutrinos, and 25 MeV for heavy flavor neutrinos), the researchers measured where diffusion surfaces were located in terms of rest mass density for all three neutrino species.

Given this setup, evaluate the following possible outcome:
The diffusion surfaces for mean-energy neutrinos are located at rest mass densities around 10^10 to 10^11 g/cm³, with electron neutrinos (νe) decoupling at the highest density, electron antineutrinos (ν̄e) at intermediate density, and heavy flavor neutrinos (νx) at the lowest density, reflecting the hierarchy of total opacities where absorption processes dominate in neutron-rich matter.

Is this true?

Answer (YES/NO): NO